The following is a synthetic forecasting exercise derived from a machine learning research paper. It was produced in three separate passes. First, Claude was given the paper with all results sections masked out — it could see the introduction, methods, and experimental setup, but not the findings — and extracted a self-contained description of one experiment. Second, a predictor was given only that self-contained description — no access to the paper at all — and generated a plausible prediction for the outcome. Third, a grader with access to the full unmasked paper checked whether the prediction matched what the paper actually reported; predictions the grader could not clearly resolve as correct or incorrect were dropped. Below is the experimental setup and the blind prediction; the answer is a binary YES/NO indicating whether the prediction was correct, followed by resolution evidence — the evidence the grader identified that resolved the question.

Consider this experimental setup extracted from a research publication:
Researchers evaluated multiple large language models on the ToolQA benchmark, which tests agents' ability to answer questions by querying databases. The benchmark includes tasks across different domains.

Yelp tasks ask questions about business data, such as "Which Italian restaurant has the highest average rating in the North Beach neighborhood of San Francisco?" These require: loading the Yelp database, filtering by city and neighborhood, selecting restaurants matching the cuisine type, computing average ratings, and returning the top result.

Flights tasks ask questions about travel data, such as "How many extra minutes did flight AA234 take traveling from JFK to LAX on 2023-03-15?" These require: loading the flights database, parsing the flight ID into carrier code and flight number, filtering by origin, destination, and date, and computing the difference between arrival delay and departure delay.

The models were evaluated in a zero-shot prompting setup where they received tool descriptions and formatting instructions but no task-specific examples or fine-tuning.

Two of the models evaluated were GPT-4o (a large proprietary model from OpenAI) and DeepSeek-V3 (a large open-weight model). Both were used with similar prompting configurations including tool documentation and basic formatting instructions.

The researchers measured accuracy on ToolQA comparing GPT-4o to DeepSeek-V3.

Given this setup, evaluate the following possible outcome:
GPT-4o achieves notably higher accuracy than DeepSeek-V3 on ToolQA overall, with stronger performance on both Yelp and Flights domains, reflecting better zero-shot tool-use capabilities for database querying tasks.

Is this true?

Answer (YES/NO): NO